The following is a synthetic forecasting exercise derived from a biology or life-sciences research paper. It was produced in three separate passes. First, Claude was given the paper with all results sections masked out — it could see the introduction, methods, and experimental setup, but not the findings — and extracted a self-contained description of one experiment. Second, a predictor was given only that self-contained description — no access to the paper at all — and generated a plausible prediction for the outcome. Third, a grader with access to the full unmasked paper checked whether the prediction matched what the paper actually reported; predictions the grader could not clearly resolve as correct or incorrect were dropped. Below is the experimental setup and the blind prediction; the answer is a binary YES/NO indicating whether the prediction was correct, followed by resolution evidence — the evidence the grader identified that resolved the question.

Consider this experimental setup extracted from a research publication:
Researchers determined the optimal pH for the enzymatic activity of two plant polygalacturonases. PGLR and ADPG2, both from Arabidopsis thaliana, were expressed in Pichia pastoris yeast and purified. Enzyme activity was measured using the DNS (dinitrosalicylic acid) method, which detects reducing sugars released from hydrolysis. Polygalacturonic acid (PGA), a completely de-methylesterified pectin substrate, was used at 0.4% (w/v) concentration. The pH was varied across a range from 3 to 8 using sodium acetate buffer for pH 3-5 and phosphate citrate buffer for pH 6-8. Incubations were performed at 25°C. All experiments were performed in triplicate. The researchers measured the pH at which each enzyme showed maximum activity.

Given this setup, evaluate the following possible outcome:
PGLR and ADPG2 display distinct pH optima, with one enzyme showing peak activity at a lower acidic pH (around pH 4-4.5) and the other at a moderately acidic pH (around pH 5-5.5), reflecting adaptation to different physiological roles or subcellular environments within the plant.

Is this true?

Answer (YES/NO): NO